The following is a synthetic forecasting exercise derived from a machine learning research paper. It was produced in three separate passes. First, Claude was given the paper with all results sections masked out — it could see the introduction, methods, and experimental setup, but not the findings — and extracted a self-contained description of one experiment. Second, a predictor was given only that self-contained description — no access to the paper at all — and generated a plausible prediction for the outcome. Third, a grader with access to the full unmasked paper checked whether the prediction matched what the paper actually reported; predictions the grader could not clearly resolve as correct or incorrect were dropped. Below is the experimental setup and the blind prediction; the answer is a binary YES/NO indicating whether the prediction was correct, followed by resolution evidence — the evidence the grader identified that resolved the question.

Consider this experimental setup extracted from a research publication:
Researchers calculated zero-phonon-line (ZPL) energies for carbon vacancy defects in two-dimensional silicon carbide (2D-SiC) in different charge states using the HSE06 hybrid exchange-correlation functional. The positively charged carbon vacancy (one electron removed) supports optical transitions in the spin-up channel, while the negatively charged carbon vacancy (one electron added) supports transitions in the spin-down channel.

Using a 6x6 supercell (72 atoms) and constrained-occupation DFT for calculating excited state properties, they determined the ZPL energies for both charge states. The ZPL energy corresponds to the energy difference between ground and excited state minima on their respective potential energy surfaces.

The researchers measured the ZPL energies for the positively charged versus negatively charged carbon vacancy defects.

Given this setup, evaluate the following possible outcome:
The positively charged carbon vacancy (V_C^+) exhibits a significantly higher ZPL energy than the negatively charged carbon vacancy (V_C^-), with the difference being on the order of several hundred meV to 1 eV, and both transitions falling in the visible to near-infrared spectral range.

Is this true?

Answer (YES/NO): NO